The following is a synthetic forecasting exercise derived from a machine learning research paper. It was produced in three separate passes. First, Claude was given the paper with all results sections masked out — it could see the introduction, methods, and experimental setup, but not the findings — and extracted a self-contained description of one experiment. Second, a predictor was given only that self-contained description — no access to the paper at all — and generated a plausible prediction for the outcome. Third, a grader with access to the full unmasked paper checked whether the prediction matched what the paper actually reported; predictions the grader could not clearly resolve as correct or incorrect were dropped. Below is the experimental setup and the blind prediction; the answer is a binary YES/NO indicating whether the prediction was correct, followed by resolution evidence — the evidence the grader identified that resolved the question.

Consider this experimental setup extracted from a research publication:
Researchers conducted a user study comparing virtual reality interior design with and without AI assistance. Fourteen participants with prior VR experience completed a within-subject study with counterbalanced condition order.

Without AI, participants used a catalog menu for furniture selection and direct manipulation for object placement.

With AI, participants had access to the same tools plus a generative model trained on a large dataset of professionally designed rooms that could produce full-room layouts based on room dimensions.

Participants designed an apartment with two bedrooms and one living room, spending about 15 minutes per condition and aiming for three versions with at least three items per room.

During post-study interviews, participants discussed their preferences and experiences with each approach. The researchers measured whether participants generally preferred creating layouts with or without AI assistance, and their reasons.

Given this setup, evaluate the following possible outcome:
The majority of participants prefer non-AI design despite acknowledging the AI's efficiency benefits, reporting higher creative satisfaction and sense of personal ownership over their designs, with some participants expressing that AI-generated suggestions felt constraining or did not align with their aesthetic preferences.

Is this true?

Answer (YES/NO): NO